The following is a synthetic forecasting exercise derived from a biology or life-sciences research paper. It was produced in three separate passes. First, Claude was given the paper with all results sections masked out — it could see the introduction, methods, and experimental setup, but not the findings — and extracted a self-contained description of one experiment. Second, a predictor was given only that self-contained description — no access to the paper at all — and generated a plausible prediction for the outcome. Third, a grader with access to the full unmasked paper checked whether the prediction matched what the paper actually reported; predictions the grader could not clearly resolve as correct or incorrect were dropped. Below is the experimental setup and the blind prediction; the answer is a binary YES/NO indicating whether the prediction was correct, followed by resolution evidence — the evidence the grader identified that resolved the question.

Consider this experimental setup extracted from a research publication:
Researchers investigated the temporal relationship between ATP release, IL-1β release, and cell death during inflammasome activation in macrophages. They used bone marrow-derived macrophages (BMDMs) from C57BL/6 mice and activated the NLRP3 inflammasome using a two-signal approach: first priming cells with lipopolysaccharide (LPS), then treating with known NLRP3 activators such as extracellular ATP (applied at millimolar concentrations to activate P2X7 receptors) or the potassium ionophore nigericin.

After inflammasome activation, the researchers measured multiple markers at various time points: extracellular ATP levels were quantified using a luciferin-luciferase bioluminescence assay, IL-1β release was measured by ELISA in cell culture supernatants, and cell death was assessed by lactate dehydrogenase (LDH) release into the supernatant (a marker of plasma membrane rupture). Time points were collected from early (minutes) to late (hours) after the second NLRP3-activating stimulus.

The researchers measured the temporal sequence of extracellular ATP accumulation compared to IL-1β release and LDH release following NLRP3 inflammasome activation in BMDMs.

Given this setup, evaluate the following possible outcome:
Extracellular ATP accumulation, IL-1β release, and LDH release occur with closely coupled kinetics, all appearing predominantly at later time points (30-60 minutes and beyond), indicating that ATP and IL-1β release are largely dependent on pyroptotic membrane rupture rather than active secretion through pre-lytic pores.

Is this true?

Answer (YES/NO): NO